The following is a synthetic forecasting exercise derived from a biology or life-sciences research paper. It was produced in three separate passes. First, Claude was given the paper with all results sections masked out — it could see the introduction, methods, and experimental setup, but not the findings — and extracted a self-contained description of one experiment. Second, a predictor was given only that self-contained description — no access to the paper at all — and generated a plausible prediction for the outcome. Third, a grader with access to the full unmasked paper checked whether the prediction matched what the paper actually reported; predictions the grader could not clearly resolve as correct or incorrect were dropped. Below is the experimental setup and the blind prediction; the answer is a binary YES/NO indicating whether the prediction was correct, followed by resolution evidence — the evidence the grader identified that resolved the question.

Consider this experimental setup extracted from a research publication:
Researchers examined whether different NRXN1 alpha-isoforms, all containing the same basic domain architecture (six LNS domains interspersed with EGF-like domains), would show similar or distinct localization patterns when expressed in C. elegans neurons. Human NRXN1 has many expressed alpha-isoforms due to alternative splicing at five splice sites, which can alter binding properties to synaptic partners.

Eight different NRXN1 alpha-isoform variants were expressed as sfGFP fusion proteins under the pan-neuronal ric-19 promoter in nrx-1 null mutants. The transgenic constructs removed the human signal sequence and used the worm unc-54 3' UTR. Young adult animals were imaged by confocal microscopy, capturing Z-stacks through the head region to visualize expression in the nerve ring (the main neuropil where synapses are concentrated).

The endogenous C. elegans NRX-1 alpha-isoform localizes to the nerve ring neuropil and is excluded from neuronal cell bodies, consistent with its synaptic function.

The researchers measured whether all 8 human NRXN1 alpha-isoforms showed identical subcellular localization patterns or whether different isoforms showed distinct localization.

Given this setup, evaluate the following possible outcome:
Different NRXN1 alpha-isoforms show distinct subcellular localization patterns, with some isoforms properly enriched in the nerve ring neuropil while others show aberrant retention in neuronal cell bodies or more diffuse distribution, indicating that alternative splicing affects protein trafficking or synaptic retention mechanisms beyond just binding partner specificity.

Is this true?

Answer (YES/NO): YES